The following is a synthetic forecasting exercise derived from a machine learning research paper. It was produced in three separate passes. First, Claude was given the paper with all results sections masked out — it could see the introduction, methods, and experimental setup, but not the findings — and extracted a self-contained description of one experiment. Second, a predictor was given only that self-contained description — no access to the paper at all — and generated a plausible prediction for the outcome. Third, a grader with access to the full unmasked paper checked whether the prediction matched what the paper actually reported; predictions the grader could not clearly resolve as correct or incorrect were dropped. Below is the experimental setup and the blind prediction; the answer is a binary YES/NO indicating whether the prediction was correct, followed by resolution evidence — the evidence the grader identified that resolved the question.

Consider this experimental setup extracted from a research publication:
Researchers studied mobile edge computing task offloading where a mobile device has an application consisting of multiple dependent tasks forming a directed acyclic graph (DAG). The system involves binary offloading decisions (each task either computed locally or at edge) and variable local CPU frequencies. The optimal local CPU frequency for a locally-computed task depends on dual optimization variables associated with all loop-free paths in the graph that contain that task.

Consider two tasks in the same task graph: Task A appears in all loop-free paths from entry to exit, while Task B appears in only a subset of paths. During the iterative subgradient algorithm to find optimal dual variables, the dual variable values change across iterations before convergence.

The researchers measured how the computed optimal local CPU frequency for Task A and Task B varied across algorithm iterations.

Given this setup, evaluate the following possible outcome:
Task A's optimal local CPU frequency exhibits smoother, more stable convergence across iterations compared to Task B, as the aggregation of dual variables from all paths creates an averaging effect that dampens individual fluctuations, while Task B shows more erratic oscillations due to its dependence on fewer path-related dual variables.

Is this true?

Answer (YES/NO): NO